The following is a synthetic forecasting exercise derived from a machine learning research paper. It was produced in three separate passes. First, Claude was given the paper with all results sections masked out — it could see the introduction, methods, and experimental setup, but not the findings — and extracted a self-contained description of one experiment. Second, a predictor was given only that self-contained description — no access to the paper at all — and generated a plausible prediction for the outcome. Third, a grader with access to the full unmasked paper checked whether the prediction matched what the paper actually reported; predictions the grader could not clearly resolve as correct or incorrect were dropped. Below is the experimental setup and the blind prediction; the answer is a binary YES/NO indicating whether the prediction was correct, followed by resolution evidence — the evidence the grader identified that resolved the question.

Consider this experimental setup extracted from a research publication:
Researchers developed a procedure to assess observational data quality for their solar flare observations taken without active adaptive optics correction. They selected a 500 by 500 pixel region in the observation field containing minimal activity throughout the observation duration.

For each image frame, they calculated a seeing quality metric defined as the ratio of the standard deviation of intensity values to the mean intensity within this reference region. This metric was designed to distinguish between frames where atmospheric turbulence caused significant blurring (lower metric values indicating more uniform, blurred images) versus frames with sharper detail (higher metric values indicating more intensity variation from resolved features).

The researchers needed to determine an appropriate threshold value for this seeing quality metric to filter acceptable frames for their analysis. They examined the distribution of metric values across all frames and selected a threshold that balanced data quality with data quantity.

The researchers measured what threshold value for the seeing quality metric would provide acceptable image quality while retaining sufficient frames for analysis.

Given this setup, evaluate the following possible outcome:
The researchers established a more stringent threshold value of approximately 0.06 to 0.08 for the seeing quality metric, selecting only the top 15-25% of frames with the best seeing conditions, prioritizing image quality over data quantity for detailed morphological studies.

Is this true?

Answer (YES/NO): NO